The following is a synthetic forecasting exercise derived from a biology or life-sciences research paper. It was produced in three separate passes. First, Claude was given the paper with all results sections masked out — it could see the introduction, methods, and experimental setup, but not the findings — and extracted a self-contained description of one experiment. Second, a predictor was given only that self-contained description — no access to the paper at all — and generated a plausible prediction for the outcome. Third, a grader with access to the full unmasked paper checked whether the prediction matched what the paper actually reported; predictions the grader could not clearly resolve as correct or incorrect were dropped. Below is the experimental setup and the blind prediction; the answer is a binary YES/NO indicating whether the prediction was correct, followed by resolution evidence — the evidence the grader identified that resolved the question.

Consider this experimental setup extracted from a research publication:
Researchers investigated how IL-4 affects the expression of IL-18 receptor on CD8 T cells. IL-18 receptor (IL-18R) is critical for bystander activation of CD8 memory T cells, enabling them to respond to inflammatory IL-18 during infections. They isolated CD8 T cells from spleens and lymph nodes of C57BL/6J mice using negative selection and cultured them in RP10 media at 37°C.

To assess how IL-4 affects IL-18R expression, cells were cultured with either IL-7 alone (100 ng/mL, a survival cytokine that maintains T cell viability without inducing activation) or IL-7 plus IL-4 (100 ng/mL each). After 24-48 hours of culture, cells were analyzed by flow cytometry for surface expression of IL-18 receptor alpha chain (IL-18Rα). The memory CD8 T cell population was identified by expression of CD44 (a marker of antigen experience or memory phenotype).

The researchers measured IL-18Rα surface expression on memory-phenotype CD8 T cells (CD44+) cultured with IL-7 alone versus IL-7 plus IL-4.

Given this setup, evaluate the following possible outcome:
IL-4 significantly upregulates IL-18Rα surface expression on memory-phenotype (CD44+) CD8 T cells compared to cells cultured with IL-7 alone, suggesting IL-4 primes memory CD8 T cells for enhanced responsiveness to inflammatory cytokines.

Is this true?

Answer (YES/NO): NO